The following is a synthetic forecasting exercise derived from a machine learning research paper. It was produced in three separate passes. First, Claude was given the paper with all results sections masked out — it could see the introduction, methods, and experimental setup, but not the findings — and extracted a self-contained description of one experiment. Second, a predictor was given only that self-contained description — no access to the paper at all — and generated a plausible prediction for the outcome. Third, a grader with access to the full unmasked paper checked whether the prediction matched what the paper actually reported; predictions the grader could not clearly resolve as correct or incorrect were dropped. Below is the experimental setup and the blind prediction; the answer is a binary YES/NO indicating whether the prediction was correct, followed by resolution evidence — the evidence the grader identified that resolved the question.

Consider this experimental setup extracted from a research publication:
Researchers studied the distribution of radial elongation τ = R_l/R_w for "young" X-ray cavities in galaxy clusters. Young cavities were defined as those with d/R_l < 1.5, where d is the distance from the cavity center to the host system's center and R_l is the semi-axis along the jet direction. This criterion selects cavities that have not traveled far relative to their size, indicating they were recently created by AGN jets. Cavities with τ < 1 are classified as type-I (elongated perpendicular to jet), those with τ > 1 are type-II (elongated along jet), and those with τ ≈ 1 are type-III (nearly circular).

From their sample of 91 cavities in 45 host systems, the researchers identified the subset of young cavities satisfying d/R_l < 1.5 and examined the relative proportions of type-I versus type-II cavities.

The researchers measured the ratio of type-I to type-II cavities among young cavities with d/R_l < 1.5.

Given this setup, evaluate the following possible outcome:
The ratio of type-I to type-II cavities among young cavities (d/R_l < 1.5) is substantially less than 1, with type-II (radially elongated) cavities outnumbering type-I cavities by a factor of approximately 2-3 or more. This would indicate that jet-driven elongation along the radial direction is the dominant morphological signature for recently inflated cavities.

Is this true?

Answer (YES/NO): YES